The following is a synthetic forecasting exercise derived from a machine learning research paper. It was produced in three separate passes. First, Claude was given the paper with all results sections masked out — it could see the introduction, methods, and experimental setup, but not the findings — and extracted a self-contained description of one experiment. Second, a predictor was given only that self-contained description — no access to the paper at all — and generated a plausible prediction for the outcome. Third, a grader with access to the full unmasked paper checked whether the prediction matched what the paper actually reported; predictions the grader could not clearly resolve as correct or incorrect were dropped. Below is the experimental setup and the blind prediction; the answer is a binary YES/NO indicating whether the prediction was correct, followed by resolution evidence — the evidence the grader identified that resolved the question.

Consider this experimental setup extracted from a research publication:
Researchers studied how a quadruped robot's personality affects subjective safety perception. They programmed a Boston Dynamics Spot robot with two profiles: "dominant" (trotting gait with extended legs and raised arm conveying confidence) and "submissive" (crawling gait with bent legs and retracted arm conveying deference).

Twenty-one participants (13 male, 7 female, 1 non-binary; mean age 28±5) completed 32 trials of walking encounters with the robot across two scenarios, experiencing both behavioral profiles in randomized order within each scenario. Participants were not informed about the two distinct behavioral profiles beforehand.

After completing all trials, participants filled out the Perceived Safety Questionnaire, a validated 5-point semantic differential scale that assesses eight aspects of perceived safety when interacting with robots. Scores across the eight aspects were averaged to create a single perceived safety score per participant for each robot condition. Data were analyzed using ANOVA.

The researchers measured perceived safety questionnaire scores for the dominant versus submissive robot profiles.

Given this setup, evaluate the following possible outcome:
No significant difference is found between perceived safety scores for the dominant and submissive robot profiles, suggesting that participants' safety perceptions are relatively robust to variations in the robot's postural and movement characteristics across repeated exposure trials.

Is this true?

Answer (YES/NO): NO